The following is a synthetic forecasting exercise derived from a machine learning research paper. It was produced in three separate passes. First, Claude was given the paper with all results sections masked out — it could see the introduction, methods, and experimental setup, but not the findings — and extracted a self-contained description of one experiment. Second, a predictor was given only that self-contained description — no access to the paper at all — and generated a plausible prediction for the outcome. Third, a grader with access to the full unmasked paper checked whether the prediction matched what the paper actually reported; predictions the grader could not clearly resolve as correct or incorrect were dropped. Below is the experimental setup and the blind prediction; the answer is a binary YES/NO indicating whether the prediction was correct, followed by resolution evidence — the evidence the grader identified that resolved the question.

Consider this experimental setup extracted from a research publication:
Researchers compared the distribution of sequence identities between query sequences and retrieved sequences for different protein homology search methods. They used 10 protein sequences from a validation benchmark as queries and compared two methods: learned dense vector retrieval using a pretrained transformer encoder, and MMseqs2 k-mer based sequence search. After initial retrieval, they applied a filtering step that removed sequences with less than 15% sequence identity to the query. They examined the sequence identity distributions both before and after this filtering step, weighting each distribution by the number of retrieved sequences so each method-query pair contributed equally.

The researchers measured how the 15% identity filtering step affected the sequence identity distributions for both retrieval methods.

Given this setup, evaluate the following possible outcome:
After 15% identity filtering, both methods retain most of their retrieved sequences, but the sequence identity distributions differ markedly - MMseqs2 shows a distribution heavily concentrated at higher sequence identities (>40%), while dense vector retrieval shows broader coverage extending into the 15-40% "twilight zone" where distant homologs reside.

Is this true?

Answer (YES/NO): NO